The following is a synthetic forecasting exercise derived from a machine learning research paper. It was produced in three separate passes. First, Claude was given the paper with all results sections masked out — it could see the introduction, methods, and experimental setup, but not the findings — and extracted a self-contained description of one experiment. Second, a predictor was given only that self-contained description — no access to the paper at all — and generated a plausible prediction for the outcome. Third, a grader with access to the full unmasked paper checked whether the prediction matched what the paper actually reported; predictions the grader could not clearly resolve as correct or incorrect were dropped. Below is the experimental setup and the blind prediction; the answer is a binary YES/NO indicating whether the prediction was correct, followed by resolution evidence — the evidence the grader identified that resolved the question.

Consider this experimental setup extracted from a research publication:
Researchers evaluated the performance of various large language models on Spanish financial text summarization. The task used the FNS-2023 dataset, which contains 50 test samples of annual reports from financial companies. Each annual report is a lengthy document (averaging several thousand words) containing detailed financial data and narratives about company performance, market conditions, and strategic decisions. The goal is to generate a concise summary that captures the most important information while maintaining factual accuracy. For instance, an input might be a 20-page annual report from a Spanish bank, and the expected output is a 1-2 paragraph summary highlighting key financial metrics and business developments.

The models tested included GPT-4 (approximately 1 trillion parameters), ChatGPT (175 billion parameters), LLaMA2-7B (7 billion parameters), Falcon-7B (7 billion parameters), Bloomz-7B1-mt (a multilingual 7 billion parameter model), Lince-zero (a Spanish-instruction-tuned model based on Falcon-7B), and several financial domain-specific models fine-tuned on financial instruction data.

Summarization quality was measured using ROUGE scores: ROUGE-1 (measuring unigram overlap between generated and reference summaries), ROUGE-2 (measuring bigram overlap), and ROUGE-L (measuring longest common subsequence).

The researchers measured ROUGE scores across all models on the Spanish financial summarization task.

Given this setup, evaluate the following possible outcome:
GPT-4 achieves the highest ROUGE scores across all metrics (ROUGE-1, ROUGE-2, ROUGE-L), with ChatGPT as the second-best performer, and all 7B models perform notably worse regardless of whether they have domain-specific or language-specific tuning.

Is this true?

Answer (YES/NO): YES